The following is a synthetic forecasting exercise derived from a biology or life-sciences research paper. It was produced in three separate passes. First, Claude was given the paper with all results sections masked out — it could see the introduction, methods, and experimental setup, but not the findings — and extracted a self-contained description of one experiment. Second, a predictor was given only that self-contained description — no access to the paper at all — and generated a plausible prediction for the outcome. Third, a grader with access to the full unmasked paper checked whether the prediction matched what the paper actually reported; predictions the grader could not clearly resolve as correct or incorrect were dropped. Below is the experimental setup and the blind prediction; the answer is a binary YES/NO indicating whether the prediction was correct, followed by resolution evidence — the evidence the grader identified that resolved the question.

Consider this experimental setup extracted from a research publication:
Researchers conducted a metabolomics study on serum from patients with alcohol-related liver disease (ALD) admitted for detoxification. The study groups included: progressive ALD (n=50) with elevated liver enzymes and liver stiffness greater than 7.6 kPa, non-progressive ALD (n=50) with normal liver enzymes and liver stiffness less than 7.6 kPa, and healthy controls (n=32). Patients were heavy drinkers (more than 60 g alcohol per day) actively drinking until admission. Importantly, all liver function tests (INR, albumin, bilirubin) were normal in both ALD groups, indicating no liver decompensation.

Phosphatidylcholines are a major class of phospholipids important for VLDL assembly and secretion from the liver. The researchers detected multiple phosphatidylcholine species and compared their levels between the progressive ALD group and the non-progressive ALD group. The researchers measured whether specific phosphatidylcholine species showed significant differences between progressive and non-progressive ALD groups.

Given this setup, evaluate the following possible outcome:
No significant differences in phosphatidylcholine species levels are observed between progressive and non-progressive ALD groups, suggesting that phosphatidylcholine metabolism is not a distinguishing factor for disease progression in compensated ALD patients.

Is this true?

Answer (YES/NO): NO